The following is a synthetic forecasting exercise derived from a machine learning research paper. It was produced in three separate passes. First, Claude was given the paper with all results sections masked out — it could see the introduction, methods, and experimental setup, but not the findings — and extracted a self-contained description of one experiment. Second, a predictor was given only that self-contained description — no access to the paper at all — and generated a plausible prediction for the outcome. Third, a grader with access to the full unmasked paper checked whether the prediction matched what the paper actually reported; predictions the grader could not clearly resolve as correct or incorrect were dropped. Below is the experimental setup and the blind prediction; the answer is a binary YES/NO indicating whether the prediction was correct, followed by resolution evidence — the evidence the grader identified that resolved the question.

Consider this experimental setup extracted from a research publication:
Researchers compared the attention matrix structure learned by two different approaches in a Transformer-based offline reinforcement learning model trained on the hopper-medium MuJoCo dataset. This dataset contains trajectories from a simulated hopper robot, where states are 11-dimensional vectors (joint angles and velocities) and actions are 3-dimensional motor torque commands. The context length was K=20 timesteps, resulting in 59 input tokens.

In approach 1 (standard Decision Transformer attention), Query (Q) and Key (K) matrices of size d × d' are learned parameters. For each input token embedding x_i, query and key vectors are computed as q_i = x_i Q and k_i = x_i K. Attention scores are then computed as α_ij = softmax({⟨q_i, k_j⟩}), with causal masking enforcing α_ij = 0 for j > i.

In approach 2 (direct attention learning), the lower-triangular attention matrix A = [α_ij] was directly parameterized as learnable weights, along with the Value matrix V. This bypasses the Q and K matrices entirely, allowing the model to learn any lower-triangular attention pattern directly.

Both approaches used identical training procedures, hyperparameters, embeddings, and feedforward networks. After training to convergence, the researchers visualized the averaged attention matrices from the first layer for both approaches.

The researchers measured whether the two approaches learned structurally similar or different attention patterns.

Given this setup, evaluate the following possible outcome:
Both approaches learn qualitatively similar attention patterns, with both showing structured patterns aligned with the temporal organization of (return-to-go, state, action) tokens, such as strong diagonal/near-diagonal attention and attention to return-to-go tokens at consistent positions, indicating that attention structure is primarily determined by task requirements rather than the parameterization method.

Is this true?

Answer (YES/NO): NO